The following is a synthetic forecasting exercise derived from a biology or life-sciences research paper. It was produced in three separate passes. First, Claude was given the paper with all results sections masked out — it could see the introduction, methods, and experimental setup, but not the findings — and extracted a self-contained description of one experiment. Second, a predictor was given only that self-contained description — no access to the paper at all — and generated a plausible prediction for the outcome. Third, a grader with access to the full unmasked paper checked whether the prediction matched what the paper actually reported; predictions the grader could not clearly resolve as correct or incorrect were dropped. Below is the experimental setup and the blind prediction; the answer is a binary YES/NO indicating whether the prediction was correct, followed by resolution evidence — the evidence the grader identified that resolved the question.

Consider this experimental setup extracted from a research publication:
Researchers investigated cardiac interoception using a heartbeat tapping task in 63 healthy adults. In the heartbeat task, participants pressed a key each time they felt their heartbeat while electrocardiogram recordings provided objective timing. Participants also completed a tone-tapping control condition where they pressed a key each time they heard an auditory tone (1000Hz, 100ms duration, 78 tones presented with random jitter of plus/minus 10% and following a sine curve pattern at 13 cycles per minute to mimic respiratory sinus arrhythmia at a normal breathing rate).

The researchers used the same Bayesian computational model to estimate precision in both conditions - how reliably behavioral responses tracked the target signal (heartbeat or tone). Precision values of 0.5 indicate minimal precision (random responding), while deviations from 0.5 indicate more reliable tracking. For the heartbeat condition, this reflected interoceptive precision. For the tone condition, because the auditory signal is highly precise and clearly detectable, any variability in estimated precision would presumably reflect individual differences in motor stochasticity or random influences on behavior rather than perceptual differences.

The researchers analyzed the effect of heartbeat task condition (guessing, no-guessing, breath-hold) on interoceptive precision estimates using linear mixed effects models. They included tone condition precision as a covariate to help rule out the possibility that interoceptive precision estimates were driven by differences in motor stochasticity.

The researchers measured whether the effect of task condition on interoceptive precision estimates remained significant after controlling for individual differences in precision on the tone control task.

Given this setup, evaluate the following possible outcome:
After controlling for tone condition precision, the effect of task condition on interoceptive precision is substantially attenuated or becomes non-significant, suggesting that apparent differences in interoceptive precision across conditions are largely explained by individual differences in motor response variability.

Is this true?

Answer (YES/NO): NO